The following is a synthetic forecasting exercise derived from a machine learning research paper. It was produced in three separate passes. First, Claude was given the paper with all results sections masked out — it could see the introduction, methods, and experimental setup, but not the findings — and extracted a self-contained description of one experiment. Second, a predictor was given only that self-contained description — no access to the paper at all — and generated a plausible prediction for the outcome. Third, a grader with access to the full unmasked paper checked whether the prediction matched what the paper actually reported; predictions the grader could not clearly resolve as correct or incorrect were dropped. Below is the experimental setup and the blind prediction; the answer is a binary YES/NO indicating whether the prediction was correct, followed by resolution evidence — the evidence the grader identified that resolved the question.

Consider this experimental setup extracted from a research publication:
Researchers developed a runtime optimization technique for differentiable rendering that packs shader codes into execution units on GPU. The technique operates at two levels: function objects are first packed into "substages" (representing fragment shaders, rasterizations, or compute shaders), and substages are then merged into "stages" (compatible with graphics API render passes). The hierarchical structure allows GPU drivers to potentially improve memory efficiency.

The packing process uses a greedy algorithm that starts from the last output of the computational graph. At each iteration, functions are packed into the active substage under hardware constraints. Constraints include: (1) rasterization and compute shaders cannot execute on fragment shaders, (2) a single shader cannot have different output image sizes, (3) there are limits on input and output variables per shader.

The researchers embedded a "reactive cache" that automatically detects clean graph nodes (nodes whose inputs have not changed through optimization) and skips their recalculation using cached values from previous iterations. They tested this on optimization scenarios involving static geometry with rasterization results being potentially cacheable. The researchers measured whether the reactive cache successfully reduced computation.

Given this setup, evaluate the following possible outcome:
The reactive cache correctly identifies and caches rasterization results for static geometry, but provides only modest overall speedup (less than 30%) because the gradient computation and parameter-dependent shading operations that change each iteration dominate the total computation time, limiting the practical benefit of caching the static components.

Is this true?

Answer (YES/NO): NO